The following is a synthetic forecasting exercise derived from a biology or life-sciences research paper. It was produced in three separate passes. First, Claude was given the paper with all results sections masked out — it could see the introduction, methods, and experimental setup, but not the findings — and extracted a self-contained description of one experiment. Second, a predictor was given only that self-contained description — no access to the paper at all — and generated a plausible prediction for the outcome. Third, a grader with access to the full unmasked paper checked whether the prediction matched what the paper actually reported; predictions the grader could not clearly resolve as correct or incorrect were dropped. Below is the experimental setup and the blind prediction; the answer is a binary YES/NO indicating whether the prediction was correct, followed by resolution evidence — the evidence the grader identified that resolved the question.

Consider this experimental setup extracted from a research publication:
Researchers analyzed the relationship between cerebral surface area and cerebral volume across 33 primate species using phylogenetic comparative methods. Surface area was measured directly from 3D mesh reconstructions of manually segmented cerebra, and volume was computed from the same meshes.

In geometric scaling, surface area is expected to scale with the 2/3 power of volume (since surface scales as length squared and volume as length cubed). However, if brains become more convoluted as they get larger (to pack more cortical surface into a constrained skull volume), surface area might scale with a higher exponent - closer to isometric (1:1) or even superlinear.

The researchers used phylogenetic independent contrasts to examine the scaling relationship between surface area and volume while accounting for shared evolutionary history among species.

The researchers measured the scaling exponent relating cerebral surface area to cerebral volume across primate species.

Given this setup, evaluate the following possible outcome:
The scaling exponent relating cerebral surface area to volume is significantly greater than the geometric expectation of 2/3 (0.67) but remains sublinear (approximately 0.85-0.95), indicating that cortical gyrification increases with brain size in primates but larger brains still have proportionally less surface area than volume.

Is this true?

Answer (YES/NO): NO